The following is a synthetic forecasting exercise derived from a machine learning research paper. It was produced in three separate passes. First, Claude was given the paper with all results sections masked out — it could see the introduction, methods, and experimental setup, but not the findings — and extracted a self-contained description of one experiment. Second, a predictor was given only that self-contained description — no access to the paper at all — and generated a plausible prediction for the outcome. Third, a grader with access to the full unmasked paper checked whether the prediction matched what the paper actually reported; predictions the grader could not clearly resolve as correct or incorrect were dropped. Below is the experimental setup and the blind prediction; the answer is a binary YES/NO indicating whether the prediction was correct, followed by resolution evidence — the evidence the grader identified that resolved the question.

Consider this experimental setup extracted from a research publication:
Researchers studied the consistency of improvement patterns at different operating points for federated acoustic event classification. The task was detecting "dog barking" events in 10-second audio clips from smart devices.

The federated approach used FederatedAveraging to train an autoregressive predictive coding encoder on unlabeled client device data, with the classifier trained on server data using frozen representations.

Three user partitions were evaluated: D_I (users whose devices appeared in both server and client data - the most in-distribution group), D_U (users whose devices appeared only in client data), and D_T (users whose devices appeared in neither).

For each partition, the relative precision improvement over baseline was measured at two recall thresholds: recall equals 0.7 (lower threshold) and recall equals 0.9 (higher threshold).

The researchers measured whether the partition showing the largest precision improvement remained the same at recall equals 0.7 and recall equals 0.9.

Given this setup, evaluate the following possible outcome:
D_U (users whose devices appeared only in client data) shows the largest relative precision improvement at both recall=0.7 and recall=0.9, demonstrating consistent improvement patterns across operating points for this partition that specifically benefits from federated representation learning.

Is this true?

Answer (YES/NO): NO